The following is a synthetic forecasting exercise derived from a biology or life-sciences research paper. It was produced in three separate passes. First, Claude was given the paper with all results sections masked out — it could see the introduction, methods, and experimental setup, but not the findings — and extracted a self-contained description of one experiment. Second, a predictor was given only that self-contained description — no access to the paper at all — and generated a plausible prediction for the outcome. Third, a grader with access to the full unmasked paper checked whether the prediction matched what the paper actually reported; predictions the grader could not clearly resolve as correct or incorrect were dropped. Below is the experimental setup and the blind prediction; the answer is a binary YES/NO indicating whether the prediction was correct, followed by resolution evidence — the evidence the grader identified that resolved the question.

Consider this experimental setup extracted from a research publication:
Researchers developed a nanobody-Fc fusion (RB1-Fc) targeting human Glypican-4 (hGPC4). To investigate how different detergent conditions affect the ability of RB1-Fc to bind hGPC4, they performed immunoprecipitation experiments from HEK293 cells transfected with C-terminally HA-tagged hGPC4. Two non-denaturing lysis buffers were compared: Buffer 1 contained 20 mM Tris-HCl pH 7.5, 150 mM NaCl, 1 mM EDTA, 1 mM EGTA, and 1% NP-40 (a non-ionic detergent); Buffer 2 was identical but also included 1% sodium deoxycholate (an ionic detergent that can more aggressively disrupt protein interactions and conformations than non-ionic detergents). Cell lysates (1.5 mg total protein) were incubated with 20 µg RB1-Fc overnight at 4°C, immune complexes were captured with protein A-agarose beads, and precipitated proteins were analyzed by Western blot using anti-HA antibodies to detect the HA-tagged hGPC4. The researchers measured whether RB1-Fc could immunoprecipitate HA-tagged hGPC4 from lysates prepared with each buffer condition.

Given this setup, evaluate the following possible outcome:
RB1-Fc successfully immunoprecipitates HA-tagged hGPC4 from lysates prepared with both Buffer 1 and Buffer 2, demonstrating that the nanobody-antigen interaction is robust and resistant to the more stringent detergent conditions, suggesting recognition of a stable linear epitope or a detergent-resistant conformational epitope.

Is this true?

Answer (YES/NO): YES